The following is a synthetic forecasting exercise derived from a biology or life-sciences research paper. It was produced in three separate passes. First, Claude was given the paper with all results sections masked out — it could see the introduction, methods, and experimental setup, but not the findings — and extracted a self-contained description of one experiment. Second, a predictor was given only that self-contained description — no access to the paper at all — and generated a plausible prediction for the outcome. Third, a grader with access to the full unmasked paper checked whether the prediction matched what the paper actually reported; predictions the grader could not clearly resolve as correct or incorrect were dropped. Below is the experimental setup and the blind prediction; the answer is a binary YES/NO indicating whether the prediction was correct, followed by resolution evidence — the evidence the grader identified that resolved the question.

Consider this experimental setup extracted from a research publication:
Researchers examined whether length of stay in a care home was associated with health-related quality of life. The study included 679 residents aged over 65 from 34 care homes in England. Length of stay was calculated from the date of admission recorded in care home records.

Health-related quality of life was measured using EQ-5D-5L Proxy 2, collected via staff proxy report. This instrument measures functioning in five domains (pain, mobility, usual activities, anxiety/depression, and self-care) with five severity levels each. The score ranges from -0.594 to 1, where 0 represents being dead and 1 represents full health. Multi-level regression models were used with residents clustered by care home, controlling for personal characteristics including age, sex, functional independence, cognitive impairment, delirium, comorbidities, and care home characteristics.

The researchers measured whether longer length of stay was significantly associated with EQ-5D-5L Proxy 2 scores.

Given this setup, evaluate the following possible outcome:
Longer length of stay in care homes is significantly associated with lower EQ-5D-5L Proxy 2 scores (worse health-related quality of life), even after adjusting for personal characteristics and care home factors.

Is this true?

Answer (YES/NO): YES